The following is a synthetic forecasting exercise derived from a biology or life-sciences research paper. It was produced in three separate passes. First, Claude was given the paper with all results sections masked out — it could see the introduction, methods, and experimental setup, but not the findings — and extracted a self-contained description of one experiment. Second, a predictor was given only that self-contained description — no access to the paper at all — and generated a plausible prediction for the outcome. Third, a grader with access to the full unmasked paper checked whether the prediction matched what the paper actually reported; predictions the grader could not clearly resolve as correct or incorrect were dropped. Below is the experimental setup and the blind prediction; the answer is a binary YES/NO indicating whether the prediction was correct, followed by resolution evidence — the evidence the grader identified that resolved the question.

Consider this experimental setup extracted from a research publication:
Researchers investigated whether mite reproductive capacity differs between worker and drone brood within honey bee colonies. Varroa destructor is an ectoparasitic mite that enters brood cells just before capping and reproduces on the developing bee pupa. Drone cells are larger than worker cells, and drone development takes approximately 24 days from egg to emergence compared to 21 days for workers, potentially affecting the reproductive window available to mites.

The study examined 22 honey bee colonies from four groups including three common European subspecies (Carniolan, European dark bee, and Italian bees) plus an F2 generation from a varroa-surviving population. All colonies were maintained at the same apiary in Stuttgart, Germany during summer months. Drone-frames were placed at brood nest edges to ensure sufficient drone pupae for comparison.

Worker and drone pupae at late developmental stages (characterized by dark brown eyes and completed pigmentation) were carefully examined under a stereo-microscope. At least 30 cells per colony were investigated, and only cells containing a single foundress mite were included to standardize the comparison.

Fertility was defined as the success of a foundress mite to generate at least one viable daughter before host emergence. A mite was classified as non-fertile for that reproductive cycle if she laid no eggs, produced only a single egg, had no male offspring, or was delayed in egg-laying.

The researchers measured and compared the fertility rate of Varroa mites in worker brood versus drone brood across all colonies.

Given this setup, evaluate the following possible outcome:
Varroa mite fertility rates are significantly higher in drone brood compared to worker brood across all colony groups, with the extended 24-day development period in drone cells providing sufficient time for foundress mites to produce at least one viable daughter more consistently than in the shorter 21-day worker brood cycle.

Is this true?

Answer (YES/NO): NO